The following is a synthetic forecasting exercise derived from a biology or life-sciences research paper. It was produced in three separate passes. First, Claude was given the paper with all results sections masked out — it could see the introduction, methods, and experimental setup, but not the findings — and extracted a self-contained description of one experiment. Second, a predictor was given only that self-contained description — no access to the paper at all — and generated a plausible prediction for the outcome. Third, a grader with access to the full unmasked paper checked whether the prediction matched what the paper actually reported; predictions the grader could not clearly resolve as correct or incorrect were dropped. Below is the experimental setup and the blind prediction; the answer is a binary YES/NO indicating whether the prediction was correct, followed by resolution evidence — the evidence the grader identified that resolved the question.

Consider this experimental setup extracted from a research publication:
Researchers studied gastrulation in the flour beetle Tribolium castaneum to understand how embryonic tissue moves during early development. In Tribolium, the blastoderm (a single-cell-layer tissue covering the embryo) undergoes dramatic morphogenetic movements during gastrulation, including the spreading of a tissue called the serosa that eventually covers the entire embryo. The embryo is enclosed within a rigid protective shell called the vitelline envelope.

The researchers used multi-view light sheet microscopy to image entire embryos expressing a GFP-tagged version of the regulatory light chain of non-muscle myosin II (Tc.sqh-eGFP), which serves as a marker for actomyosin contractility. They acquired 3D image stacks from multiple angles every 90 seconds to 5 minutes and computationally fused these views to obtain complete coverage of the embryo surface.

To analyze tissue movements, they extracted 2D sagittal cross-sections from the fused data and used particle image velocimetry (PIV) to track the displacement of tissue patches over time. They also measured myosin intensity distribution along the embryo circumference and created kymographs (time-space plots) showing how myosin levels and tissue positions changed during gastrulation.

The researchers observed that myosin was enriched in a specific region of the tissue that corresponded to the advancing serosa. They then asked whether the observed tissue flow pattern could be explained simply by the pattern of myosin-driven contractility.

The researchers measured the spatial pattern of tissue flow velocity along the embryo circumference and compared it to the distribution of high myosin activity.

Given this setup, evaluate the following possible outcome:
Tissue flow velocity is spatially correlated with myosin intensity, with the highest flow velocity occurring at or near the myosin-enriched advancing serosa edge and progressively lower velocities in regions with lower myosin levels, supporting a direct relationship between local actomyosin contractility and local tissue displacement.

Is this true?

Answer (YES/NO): NO